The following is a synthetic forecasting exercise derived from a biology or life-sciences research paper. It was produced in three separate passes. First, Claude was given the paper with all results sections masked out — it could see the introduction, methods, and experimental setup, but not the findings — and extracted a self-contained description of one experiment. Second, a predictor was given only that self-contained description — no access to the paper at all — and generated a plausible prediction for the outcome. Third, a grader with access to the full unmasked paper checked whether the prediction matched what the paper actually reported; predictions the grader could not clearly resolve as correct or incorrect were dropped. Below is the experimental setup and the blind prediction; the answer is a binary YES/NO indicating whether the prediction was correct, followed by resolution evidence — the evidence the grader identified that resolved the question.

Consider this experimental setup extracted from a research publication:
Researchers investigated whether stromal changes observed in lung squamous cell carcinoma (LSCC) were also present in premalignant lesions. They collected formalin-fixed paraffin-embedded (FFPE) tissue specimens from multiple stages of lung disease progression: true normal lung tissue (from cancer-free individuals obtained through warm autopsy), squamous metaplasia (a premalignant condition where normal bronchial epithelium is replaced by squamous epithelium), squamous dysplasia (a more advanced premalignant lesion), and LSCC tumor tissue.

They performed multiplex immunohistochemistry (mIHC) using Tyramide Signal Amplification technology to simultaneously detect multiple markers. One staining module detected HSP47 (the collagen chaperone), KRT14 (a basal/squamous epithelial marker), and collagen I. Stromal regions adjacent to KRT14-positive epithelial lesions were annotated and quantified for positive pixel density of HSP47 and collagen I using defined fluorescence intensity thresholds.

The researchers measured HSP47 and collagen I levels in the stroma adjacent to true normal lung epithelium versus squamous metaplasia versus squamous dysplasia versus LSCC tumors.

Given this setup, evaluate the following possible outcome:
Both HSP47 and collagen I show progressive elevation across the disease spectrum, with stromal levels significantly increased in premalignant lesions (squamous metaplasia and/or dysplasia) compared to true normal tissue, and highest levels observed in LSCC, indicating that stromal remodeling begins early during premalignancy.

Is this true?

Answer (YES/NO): YES